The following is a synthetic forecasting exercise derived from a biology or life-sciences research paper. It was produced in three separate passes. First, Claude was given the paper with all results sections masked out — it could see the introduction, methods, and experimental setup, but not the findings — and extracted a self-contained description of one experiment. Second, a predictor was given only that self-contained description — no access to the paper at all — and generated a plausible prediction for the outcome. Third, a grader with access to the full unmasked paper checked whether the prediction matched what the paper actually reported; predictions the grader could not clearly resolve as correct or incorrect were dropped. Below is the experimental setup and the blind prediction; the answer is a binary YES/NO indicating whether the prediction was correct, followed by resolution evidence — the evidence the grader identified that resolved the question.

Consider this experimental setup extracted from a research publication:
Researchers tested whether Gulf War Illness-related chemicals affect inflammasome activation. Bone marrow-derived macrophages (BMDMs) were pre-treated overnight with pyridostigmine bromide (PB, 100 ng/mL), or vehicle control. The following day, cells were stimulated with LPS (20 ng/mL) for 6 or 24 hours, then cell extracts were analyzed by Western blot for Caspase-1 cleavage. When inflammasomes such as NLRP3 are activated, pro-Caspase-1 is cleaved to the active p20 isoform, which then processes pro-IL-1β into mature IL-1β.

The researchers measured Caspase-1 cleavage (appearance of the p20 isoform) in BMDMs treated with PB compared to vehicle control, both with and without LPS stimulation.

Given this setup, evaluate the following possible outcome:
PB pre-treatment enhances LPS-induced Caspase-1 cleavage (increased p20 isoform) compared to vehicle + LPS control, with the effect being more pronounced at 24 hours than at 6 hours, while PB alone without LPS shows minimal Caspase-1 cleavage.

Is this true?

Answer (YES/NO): NO